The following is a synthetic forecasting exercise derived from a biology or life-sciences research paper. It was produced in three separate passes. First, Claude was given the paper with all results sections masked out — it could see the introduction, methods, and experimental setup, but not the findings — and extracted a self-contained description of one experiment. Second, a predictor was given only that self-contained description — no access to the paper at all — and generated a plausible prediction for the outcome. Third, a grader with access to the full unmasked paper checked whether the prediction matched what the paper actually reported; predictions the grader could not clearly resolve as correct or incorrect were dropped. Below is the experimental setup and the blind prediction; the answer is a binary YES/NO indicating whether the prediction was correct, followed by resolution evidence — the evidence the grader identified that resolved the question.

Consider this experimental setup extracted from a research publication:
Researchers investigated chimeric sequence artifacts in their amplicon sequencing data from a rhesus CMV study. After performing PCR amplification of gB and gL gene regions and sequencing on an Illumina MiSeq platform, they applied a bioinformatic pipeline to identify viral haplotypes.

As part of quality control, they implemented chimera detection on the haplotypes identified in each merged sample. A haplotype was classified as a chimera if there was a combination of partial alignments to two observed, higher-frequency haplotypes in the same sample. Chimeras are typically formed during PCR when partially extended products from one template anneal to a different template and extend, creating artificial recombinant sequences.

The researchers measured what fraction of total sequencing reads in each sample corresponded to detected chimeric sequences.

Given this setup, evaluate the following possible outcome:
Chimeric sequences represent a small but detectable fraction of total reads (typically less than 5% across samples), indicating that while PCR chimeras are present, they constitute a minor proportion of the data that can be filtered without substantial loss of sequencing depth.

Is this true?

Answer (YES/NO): NO